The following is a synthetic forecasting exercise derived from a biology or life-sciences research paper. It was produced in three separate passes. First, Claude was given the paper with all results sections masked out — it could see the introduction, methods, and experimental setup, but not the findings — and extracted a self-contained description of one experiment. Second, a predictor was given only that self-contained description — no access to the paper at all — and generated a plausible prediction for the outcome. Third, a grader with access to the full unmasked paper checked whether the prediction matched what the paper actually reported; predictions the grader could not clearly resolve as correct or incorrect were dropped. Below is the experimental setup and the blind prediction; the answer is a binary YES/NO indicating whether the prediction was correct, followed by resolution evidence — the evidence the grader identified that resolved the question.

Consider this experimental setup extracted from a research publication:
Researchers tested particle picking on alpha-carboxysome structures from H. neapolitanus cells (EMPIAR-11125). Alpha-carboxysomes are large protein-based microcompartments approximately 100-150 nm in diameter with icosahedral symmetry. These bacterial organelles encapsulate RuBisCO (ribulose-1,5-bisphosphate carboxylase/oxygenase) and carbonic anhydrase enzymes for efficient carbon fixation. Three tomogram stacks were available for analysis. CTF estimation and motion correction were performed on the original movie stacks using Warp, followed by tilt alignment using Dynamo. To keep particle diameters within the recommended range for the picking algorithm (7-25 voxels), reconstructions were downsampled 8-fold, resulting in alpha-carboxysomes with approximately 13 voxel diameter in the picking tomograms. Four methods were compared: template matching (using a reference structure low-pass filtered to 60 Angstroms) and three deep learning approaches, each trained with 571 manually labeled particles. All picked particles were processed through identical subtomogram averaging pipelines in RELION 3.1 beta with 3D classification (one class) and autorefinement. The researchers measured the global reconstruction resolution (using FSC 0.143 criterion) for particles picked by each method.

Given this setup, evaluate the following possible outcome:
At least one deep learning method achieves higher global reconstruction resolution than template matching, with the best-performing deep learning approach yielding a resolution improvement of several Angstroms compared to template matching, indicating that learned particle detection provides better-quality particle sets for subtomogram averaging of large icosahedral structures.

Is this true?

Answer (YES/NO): NO